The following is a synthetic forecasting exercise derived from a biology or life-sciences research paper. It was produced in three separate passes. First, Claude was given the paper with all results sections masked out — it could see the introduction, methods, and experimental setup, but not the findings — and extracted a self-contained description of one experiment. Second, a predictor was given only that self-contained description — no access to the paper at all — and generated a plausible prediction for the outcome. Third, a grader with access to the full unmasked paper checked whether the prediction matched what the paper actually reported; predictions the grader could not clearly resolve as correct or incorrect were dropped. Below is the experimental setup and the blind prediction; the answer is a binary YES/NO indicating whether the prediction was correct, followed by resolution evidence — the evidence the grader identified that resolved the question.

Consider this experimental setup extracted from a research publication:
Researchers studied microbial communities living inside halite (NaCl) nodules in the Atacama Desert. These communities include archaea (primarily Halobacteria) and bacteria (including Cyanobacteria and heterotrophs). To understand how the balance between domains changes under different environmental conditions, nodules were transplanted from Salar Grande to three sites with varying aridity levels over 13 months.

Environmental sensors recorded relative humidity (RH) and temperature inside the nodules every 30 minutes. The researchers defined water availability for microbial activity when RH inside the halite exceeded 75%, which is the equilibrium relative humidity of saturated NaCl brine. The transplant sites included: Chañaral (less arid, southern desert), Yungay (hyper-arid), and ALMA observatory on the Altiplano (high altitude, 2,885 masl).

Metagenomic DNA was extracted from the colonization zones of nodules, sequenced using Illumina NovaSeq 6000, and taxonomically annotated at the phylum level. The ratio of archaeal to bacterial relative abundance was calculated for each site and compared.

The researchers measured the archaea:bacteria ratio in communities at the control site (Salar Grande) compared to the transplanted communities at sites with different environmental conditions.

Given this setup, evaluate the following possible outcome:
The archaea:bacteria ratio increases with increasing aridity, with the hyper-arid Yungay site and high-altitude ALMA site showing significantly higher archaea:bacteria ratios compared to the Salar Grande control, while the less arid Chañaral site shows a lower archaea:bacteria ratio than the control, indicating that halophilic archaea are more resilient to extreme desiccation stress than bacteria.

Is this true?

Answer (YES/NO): NO